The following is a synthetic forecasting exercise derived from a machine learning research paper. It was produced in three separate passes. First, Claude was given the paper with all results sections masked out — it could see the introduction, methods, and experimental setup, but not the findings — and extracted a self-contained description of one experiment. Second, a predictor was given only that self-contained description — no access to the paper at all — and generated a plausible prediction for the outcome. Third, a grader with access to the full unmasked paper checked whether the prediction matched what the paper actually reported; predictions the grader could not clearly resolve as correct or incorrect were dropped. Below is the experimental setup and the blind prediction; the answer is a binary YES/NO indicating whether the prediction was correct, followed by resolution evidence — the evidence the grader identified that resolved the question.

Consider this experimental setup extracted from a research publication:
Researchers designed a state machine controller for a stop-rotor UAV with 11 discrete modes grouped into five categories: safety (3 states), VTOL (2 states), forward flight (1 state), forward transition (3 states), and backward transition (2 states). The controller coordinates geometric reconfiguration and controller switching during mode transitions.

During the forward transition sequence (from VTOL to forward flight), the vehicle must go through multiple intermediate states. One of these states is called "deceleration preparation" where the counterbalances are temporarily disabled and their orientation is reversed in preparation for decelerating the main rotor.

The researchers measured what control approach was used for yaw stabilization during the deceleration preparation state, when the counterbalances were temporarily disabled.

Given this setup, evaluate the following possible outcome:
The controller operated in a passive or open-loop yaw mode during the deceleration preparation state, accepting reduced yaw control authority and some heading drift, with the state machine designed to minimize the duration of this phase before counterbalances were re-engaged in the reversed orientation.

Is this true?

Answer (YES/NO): NO